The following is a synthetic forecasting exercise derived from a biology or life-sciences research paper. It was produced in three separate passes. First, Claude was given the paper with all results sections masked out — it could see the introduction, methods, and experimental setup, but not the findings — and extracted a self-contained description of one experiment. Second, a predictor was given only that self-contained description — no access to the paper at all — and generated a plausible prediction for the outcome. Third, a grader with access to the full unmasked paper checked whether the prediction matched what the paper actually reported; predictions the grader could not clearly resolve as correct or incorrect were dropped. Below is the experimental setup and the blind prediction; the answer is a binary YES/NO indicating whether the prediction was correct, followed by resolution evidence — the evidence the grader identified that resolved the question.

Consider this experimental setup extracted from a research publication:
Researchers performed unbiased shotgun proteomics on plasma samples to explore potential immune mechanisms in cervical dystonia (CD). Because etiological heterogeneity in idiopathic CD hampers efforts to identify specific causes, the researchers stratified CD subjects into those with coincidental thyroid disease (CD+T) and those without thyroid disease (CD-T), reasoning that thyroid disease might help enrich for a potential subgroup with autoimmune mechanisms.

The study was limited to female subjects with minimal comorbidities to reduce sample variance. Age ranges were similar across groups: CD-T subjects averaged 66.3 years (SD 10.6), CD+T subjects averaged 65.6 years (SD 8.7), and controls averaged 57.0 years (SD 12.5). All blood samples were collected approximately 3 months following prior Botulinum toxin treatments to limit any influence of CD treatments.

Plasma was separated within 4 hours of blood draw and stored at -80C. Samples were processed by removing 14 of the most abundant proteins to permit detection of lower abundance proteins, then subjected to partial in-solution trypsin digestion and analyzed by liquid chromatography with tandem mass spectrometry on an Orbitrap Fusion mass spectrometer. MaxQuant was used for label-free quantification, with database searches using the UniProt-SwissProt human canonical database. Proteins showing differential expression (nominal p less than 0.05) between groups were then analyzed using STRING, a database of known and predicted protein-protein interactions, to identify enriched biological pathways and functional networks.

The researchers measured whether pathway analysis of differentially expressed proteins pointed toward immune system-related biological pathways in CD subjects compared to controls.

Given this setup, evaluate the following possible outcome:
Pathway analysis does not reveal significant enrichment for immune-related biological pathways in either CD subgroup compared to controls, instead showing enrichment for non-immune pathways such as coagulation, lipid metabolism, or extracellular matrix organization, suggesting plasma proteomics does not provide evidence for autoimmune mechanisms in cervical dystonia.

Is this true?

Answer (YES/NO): NO